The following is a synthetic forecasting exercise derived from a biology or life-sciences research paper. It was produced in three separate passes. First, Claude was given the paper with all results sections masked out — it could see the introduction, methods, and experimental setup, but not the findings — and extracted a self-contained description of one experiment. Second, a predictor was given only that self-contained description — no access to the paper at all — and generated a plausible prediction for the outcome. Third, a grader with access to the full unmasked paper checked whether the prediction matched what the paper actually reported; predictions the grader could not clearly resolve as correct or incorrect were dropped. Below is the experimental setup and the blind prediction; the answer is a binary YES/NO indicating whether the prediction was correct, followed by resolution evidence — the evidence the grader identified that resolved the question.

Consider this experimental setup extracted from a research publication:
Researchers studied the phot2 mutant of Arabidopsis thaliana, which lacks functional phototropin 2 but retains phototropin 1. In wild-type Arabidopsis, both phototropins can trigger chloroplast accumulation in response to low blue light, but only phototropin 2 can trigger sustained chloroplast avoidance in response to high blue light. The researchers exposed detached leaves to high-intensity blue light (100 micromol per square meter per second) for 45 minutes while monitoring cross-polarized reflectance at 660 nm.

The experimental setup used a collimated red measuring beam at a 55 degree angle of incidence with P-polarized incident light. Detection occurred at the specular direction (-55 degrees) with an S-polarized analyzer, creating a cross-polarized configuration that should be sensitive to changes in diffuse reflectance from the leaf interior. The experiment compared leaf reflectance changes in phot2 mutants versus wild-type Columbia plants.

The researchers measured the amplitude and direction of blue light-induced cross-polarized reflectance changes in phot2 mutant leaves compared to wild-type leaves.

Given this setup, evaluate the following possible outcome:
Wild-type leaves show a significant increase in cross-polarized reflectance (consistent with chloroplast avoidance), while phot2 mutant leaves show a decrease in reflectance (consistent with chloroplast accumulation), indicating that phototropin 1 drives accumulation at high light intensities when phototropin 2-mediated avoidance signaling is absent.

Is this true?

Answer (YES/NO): YES